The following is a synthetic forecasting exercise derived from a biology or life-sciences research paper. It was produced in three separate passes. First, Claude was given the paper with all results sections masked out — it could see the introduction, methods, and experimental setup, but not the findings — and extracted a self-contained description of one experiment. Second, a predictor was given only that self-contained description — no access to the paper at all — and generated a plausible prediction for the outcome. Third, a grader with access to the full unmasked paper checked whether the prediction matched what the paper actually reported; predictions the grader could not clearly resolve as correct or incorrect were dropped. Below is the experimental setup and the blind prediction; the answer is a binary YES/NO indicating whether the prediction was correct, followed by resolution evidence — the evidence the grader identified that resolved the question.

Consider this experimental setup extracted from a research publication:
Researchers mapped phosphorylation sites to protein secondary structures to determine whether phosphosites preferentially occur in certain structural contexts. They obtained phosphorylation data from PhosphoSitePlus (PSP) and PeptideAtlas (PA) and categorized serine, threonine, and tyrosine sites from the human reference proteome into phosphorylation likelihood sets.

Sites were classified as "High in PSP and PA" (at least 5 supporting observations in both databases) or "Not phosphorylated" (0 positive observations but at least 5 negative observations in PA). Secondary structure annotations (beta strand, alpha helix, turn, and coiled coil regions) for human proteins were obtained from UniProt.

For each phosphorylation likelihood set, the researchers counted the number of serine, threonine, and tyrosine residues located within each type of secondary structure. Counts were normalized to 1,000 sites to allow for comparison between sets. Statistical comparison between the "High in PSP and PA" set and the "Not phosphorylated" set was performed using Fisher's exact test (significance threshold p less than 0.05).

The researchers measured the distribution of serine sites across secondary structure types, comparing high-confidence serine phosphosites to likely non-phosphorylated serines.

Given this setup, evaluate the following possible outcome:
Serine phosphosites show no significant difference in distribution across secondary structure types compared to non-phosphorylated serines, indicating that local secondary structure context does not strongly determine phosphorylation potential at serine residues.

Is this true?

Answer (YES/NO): NO